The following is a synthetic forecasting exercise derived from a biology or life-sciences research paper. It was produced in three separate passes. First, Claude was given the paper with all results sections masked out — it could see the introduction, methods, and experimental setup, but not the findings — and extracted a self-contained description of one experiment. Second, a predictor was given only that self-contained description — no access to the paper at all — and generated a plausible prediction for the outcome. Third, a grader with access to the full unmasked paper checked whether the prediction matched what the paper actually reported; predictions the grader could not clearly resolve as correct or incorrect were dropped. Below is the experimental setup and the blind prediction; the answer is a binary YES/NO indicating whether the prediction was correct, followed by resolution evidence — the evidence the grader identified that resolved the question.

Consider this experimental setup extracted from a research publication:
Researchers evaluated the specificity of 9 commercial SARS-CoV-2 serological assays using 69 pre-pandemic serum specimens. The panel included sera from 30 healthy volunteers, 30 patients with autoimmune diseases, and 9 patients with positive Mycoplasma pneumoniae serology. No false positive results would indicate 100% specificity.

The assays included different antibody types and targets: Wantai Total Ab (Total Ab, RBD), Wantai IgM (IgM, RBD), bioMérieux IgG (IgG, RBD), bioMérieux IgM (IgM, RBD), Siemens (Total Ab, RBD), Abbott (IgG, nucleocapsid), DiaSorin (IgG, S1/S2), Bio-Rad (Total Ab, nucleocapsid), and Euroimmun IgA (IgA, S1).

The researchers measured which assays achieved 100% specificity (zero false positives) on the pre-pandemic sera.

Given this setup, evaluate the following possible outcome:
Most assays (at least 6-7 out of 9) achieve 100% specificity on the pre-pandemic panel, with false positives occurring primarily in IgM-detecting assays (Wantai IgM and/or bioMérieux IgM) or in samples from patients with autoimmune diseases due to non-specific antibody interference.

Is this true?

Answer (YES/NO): NO